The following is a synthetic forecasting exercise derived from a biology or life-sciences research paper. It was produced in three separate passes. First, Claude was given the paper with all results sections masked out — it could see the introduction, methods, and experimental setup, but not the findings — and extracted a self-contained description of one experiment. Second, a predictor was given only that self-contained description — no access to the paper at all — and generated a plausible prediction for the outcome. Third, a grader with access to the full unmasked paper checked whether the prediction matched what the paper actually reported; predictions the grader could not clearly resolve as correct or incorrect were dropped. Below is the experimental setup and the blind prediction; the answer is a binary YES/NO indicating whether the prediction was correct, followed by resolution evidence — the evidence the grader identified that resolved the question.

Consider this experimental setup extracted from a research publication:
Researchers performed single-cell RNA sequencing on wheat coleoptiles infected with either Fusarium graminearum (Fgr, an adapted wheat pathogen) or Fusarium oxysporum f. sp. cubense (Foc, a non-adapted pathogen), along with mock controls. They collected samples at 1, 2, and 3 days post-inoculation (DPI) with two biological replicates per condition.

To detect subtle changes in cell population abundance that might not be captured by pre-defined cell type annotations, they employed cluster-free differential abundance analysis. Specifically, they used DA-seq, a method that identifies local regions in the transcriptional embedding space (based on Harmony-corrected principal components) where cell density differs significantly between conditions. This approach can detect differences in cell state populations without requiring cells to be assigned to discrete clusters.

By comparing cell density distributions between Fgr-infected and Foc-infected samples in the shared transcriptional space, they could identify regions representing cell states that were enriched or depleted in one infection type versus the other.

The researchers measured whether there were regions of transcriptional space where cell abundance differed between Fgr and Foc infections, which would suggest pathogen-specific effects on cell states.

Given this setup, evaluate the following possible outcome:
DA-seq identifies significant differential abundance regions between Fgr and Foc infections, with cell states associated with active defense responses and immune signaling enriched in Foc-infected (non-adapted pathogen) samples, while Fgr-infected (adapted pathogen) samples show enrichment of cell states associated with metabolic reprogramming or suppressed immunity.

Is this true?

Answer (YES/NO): YES